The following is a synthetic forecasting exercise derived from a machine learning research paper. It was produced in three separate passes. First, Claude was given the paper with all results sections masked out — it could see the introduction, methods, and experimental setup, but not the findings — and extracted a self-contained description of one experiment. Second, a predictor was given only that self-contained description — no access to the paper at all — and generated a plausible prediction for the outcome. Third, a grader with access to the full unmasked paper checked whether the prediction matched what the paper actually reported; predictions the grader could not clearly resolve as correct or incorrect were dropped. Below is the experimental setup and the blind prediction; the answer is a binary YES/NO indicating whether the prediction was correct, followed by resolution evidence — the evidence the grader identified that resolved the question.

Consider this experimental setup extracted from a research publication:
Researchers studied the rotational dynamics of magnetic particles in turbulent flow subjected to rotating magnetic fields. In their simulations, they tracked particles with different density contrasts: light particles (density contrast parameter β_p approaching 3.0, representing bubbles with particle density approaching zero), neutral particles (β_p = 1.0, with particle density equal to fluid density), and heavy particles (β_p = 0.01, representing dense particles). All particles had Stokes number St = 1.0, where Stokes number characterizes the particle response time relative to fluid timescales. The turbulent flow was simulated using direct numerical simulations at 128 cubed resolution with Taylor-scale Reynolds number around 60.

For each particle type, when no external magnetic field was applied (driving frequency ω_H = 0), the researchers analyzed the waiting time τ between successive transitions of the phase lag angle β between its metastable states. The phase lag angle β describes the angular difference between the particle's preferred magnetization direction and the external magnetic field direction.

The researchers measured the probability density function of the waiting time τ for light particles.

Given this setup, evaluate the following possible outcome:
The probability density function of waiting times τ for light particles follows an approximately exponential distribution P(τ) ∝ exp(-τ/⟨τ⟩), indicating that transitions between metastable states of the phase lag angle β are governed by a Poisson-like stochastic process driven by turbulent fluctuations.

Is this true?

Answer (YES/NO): YES